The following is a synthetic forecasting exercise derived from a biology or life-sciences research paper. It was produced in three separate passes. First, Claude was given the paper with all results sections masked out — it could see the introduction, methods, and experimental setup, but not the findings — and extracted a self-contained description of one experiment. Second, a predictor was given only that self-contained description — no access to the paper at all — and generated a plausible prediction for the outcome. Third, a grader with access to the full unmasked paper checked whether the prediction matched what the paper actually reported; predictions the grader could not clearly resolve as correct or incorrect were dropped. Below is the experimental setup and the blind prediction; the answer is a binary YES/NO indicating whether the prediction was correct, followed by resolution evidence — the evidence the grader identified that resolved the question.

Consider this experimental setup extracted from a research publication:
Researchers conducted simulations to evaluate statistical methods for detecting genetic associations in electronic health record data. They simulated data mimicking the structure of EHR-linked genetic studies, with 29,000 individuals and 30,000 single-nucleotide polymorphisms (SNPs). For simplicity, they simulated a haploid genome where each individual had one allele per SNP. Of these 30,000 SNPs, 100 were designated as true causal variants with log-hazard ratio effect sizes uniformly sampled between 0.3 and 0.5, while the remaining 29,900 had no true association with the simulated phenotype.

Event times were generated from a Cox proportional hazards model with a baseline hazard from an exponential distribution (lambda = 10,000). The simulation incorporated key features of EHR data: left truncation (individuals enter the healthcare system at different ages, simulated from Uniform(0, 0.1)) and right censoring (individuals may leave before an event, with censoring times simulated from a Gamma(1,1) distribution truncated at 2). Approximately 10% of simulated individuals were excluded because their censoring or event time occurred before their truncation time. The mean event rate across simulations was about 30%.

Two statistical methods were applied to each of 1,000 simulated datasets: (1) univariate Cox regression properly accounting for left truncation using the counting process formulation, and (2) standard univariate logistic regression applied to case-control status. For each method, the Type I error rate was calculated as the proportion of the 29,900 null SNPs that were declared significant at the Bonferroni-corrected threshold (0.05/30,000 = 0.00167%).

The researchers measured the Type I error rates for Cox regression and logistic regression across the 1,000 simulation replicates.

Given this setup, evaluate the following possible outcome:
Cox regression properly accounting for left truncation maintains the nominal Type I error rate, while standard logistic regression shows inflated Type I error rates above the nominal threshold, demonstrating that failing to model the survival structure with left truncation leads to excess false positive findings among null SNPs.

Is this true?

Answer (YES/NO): NO